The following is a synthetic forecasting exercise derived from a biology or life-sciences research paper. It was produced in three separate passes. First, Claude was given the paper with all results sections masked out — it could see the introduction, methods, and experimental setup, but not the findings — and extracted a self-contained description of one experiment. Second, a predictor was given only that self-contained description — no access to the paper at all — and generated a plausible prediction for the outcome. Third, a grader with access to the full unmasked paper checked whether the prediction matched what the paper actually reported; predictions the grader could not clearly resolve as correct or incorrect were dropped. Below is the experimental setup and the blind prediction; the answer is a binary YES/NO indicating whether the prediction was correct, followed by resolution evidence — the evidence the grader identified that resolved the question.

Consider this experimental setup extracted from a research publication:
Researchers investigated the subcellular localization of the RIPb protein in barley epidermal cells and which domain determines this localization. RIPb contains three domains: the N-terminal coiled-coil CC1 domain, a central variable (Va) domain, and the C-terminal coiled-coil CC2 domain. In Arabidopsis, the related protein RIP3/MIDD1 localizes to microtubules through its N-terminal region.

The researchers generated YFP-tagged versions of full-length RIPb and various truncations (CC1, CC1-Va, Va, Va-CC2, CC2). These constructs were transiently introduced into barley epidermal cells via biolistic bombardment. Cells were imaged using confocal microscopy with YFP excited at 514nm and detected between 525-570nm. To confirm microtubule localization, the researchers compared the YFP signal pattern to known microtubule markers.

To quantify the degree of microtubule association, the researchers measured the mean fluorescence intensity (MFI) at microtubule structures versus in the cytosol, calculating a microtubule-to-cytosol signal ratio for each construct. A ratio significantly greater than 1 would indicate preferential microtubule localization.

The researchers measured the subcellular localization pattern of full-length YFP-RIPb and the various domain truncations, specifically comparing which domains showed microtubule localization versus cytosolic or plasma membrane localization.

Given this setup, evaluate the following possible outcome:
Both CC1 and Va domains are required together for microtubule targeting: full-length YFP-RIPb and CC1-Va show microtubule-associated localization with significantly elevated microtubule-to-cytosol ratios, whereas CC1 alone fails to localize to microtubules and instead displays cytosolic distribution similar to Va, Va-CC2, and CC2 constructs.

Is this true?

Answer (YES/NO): NO